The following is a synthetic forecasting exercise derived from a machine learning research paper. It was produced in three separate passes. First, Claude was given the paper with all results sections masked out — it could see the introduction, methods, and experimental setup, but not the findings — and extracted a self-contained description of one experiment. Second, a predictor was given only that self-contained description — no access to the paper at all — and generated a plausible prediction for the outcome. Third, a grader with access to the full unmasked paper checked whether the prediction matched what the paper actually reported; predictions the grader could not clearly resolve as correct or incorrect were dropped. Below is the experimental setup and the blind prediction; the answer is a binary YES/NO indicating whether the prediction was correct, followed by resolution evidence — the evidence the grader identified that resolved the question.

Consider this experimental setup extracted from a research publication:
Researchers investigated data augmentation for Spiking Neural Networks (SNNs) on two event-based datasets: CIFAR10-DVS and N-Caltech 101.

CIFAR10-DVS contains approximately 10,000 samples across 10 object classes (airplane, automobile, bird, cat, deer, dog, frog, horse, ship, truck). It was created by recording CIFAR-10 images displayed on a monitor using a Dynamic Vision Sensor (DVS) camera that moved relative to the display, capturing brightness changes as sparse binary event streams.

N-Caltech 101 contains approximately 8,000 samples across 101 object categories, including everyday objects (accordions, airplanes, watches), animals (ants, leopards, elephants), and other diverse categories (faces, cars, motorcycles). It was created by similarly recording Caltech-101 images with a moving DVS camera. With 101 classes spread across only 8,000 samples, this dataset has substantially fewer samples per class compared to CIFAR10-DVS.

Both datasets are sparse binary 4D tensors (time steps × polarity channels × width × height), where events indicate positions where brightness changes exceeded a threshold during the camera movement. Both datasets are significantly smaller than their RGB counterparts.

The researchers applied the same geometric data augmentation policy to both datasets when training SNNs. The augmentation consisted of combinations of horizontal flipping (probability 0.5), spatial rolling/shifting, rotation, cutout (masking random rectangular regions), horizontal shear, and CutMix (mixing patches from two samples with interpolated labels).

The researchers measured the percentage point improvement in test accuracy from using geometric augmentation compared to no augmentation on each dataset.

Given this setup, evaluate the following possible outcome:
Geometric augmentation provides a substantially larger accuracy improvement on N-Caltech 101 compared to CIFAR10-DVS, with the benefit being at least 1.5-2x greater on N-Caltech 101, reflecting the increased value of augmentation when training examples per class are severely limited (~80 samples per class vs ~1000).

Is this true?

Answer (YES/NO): YES